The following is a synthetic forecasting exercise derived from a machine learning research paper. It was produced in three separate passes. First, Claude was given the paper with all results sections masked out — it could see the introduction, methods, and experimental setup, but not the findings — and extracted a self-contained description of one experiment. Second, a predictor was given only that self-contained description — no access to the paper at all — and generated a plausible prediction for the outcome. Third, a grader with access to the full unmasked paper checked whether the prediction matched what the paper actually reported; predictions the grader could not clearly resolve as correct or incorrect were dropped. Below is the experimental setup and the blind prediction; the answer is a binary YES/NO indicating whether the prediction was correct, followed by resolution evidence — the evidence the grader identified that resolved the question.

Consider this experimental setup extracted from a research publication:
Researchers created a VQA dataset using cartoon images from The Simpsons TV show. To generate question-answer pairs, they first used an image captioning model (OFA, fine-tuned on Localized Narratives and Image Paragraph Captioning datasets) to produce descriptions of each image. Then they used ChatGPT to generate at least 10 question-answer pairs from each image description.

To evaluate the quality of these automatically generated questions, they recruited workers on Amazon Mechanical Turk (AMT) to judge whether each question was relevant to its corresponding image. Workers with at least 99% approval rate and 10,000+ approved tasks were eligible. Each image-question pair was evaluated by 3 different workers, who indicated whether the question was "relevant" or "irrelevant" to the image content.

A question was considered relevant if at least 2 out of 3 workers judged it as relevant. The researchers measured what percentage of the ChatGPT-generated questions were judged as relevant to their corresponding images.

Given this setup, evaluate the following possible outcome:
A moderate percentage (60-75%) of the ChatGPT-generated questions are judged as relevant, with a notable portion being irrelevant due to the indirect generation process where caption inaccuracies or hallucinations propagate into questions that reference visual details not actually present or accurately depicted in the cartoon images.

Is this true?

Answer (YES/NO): YES